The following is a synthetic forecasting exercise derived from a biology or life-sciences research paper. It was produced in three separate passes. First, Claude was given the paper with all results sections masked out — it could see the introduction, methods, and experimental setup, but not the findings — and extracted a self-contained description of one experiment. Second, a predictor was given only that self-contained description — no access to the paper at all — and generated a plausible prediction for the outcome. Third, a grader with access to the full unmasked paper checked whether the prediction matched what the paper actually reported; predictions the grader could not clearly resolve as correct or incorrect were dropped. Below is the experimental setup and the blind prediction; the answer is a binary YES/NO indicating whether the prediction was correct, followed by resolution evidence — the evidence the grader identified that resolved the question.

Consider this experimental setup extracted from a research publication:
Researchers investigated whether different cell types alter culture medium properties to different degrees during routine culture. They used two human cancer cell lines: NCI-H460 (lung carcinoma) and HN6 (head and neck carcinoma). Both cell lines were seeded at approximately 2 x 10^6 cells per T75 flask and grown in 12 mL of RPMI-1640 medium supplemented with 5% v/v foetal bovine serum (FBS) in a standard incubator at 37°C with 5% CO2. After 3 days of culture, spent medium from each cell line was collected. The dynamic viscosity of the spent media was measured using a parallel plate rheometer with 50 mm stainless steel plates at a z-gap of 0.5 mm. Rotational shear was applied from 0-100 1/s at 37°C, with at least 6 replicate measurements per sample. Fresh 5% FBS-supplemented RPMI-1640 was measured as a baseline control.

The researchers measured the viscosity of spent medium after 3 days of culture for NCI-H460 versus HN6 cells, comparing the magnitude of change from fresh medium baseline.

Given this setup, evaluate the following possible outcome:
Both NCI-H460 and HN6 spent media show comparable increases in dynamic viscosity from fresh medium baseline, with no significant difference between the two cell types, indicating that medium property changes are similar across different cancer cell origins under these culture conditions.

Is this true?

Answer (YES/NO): NO